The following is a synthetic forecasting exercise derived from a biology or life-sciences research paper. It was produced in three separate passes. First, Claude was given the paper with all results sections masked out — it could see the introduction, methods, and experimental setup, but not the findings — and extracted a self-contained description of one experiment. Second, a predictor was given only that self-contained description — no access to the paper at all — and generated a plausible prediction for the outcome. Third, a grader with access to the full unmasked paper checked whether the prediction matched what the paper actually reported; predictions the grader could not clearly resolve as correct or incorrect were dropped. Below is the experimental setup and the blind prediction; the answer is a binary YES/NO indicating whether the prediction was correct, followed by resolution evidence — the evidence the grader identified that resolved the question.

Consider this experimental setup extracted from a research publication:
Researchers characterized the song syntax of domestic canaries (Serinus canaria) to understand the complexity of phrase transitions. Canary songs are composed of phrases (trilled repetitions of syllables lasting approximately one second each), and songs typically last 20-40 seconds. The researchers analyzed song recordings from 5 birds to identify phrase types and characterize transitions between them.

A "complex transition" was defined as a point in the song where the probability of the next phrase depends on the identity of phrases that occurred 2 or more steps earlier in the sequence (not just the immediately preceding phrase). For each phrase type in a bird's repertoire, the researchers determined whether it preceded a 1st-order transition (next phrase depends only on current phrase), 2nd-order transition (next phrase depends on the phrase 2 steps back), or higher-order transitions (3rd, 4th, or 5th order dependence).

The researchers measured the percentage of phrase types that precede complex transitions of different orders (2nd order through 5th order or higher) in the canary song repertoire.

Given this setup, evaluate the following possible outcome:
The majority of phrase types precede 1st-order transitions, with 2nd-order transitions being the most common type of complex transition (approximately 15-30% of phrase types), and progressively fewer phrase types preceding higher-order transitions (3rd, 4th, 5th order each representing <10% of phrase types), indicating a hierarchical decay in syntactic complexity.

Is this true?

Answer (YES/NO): NO